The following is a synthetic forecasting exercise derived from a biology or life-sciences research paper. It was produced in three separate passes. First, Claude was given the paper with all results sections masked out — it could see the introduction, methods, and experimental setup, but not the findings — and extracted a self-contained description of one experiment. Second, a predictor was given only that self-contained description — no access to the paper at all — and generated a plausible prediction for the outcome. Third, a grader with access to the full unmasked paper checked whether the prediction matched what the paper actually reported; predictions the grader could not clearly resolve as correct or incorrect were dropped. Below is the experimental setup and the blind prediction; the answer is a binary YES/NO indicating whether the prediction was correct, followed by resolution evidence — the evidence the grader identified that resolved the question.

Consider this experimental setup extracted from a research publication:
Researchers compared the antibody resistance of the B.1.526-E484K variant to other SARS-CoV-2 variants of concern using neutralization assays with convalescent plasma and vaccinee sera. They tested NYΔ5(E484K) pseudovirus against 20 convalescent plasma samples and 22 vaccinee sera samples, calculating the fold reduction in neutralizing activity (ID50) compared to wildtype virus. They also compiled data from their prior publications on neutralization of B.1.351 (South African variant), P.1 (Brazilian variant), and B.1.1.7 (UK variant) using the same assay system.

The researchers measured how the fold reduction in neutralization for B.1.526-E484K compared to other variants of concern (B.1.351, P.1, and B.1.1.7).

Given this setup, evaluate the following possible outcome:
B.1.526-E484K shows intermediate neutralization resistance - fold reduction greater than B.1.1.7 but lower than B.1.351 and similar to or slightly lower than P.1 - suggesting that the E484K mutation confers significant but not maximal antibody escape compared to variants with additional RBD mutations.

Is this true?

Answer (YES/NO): YES